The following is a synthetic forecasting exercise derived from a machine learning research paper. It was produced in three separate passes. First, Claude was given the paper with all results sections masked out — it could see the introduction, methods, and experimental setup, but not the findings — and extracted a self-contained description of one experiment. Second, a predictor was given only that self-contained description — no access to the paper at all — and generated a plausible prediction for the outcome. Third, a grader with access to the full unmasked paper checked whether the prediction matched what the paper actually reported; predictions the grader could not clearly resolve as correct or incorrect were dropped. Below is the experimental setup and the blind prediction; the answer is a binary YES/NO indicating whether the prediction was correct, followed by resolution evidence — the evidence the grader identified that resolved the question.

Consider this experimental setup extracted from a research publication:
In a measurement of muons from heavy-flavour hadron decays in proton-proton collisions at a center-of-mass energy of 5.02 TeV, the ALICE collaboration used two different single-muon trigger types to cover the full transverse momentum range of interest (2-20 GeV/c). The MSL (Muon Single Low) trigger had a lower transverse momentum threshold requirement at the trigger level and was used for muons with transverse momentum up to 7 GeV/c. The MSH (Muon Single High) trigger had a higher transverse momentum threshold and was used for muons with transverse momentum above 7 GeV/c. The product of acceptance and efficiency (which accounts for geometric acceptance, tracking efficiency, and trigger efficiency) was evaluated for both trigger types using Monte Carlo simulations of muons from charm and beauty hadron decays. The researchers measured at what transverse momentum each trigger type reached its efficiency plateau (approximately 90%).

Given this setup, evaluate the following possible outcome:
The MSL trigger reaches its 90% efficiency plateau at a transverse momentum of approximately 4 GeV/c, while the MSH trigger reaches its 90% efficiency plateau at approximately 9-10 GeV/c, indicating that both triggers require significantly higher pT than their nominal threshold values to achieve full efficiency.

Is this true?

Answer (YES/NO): NO